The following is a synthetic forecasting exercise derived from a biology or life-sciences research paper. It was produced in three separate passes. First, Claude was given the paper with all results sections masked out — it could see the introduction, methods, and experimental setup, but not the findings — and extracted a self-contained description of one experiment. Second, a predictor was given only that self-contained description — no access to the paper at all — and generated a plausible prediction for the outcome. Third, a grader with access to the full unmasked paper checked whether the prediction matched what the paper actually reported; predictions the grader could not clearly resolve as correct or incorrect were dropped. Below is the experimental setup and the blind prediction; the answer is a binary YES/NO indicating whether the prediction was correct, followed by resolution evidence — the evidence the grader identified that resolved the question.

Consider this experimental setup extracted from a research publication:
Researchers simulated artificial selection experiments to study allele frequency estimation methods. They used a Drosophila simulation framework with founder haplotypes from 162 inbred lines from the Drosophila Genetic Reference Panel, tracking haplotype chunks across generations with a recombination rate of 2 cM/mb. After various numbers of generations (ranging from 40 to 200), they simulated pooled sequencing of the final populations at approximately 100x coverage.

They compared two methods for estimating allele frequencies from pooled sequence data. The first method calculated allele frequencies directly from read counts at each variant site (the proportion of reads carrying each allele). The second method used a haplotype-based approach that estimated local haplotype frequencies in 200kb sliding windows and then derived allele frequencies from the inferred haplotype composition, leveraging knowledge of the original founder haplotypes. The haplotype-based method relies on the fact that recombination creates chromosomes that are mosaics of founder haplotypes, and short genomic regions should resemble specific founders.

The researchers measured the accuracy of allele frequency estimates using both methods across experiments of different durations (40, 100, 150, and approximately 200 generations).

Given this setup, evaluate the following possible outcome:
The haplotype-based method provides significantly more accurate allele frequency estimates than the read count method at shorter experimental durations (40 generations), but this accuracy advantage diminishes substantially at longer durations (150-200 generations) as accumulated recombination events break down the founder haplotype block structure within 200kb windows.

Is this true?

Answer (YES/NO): YES